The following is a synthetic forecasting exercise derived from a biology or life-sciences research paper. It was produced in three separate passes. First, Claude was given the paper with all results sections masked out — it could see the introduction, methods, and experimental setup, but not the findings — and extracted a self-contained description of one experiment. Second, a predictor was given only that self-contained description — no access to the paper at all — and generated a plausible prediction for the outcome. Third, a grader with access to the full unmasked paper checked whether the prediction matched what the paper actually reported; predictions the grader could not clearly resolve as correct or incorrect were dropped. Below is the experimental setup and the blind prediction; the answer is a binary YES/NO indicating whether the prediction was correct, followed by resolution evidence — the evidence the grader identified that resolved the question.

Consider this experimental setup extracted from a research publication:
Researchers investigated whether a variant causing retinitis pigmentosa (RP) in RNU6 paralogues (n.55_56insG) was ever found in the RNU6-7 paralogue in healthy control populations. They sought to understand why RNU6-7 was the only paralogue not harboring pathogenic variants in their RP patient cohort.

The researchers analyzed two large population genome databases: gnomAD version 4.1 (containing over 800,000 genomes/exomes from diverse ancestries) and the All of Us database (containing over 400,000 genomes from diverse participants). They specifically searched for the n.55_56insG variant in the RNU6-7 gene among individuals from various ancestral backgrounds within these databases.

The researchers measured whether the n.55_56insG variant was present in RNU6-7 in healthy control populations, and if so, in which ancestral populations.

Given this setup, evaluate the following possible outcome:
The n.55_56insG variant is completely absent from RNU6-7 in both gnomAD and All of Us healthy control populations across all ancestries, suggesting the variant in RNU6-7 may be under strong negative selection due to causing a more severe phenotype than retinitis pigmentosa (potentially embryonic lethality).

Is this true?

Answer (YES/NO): NO